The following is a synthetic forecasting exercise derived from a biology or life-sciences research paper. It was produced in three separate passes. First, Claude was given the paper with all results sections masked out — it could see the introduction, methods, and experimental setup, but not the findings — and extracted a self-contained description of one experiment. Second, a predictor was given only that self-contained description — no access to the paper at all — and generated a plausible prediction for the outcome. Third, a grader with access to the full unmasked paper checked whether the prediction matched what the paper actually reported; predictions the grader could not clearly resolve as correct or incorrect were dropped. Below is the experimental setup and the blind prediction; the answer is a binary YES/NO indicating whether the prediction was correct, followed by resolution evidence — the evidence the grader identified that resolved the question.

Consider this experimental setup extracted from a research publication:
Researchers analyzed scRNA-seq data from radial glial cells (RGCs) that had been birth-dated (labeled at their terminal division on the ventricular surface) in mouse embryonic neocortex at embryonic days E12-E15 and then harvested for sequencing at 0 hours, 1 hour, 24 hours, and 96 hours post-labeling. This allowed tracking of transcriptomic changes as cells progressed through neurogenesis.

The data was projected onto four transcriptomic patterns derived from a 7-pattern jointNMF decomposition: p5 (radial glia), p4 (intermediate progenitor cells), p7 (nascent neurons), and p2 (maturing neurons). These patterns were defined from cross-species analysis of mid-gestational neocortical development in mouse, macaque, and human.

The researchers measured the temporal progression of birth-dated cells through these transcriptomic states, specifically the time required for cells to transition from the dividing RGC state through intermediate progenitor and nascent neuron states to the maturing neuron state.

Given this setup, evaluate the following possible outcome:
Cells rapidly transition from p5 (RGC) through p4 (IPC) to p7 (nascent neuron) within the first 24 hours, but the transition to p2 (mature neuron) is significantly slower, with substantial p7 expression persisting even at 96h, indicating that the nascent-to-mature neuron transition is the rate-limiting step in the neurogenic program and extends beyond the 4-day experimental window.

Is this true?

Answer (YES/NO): NO